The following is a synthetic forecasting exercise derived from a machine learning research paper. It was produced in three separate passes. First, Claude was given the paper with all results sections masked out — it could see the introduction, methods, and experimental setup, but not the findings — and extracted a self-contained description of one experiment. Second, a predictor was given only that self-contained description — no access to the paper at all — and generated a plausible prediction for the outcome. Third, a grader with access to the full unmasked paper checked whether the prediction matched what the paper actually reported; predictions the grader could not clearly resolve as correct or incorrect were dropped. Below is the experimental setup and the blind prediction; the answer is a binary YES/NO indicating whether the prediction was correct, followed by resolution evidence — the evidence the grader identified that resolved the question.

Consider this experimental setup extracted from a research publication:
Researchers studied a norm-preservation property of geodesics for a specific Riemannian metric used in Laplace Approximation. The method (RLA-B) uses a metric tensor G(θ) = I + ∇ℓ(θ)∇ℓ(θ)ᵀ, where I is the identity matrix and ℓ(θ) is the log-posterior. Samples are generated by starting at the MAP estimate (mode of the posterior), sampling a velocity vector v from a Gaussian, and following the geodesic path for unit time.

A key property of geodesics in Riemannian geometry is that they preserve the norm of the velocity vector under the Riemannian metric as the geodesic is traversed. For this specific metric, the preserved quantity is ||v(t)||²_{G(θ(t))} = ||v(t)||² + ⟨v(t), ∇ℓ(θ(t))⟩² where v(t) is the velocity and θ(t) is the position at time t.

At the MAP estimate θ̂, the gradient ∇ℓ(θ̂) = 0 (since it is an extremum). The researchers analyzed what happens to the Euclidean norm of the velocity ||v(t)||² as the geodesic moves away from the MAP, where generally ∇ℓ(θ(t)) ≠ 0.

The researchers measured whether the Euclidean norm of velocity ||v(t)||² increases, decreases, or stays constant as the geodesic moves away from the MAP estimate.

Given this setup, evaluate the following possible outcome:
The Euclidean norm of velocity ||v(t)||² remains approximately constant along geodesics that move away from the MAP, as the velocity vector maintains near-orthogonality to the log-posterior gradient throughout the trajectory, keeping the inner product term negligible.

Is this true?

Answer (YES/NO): NO